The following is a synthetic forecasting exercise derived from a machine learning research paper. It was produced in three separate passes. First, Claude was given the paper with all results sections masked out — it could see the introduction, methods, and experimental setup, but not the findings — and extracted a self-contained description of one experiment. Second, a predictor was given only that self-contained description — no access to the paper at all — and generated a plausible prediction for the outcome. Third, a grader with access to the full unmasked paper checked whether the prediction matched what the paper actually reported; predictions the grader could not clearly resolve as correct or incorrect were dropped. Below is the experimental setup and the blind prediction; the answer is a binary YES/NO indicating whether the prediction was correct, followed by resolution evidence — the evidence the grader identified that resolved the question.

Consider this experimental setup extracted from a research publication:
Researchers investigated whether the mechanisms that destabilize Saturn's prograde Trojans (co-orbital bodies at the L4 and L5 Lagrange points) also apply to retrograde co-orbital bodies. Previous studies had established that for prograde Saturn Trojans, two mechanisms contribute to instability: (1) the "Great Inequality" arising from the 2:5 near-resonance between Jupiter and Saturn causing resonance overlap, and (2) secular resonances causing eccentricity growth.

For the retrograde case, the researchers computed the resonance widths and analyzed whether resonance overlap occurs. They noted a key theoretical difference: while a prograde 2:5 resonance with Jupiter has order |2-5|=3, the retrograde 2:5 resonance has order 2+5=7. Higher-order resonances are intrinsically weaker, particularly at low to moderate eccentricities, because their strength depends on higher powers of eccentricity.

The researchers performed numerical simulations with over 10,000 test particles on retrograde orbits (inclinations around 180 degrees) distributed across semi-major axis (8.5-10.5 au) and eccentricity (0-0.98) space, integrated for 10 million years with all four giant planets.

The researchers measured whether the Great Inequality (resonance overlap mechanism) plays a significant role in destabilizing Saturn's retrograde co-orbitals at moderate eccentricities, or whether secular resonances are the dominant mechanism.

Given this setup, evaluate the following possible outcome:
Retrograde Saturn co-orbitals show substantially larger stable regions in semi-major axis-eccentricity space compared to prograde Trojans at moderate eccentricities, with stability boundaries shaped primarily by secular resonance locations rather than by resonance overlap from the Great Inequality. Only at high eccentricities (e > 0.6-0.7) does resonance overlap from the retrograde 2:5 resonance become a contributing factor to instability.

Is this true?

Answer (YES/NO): NO